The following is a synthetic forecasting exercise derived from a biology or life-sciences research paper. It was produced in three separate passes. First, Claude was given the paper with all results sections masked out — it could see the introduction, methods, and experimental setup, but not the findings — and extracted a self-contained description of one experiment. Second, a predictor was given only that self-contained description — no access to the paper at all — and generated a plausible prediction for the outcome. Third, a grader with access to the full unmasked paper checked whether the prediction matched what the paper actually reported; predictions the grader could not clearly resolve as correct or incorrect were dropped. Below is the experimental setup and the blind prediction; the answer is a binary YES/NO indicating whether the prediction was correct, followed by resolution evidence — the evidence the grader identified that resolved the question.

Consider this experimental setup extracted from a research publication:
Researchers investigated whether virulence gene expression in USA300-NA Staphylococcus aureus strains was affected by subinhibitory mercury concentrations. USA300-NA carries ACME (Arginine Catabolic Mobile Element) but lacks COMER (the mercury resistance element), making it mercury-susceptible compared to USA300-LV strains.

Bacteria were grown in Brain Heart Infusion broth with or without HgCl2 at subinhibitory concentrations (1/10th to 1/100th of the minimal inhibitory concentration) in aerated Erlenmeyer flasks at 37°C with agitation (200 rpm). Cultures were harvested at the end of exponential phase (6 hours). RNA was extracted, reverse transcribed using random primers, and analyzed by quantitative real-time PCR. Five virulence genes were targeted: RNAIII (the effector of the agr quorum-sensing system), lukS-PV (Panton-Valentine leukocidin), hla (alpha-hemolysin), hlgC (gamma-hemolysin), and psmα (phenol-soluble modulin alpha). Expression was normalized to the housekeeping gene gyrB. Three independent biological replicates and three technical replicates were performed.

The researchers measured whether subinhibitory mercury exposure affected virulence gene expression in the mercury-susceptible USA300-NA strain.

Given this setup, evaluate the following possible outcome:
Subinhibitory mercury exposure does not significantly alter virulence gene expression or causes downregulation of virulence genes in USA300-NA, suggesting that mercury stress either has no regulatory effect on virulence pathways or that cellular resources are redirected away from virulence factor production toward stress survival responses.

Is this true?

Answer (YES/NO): YES